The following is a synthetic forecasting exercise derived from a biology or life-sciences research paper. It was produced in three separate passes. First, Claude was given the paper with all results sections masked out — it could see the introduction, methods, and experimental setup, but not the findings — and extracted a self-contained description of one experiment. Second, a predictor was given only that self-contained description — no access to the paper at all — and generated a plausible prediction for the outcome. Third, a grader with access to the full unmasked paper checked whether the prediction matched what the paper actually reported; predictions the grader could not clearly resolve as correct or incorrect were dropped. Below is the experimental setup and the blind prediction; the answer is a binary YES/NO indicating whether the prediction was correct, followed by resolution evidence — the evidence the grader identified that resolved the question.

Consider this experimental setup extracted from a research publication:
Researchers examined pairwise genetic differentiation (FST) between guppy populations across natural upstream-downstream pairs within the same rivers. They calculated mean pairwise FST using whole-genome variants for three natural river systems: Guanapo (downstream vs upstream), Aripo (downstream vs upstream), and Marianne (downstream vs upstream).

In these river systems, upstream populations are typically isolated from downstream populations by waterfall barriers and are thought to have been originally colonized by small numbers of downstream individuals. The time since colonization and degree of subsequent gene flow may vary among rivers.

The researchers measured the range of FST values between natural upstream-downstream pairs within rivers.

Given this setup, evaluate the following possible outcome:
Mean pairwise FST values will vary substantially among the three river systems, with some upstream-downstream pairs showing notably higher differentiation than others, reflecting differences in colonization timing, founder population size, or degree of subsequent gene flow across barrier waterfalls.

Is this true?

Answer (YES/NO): YES